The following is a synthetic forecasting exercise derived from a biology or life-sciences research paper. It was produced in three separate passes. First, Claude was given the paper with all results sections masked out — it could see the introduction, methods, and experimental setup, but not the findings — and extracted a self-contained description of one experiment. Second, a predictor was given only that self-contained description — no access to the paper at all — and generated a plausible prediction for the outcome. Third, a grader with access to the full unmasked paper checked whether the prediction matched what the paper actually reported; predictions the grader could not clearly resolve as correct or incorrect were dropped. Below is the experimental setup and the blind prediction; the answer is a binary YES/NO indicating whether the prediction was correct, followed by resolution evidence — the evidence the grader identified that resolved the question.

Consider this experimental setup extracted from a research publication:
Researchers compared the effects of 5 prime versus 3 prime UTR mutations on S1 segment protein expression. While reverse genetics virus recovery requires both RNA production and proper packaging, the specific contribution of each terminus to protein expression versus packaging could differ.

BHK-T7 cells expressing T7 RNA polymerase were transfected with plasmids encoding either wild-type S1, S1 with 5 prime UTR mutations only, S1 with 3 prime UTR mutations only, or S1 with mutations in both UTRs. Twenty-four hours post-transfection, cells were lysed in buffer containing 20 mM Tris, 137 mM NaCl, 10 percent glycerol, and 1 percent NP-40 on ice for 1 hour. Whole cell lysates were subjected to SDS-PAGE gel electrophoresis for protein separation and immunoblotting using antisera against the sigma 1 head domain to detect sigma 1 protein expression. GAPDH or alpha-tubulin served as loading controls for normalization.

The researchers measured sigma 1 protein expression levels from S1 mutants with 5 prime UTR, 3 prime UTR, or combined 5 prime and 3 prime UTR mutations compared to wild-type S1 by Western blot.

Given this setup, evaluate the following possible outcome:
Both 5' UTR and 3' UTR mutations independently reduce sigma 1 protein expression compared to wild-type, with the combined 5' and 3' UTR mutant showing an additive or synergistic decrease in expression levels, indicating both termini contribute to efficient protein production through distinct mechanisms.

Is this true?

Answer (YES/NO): NO